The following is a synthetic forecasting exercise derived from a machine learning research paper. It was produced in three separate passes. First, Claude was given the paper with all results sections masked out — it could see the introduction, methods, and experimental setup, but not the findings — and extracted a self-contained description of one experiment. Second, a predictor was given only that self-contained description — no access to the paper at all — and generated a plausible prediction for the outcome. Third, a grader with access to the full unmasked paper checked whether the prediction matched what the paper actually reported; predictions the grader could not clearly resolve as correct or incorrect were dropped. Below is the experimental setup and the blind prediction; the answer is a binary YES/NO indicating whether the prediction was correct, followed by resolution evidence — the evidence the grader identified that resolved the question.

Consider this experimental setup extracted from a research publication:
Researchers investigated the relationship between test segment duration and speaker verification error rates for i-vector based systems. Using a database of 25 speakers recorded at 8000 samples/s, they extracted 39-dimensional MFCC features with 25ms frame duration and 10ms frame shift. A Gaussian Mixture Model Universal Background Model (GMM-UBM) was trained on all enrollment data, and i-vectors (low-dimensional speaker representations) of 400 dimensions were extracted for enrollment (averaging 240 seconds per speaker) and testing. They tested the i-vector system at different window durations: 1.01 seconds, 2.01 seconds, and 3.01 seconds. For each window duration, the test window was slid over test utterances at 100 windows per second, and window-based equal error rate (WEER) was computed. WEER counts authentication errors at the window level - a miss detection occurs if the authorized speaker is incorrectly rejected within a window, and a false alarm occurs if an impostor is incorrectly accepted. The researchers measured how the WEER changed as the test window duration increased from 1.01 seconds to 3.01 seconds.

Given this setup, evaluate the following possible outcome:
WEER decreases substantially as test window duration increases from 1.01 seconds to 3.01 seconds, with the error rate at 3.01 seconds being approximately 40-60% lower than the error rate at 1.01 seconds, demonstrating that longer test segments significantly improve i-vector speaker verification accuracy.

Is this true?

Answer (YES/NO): NO